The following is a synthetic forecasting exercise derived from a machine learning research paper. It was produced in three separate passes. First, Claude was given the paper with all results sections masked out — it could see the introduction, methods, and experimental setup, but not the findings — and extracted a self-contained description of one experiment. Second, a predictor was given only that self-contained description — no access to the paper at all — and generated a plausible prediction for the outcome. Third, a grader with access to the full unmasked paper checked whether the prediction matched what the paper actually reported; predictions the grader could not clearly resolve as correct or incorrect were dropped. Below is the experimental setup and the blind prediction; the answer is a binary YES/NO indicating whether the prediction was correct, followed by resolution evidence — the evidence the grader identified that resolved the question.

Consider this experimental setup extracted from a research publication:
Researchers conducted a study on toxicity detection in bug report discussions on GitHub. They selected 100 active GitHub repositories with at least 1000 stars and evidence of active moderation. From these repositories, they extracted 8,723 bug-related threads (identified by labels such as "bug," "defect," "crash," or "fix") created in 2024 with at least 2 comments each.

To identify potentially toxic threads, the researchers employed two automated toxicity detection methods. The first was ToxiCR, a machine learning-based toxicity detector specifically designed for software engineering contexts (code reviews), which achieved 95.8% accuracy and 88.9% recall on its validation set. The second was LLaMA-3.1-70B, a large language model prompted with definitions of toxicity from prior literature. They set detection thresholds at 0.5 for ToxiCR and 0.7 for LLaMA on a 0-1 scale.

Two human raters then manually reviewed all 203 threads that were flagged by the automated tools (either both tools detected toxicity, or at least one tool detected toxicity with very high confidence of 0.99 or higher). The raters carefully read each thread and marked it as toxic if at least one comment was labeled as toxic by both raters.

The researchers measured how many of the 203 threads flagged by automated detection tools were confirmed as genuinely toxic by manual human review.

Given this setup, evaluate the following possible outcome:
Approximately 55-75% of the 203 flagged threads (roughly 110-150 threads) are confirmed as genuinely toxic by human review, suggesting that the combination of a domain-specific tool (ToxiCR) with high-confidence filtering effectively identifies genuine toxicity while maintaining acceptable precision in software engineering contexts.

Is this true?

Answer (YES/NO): NO